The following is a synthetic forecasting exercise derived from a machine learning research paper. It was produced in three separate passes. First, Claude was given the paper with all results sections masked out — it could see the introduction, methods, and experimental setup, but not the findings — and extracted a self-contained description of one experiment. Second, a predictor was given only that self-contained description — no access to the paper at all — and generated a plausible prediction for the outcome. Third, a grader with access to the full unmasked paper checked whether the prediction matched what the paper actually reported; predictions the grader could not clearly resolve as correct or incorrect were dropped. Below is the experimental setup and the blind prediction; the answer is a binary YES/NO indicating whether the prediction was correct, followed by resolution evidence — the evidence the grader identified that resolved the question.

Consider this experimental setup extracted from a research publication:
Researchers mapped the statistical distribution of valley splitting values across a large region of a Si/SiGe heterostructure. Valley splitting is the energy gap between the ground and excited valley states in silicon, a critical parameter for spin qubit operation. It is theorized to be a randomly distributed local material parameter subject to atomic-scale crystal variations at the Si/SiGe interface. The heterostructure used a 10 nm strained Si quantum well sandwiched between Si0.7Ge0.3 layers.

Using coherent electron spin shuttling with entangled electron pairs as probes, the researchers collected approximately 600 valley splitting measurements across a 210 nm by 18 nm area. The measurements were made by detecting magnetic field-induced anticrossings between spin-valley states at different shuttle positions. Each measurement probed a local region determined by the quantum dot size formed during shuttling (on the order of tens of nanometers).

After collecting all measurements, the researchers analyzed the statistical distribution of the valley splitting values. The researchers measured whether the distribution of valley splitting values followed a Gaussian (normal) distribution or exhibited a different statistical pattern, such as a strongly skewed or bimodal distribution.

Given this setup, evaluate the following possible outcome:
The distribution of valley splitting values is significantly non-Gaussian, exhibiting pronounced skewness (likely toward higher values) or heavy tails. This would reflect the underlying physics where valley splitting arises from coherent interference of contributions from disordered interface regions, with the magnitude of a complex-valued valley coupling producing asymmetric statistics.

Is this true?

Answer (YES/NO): NO